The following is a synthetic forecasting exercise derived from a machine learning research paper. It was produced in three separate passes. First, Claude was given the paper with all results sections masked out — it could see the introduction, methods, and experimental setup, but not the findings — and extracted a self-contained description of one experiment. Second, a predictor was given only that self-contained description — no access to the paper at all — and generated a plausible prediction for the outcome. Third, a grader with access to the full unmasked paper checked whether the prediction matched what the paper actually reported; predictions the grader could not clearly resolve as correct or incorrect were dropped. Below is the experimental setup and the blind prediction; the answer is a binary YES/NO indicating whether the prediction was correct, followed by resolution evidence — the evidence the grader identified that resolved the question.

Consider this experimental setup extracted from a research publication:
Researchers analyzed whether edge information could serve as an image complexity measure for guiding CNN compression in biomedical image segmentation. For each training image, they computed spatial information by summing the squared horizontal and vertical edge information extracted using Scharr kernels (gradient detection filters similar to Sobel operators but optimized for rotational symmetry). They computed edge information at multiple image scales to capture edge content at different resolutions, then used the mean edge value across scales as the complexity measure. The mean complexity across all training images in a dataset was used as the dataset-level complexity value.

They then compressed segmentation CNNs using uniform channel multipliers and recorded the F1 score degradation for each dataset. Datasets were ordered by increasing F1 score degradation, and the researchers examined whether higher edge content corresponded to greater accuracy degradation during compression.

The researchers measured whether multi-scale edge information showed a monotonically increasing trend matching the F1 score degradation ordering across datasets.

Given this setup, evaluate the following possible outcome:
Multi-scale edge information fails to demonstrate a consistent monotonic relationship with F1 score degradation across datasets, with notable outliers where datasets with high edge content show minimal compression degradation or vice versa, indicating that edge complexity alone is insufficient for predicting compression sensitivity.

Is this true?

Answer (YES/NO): YES